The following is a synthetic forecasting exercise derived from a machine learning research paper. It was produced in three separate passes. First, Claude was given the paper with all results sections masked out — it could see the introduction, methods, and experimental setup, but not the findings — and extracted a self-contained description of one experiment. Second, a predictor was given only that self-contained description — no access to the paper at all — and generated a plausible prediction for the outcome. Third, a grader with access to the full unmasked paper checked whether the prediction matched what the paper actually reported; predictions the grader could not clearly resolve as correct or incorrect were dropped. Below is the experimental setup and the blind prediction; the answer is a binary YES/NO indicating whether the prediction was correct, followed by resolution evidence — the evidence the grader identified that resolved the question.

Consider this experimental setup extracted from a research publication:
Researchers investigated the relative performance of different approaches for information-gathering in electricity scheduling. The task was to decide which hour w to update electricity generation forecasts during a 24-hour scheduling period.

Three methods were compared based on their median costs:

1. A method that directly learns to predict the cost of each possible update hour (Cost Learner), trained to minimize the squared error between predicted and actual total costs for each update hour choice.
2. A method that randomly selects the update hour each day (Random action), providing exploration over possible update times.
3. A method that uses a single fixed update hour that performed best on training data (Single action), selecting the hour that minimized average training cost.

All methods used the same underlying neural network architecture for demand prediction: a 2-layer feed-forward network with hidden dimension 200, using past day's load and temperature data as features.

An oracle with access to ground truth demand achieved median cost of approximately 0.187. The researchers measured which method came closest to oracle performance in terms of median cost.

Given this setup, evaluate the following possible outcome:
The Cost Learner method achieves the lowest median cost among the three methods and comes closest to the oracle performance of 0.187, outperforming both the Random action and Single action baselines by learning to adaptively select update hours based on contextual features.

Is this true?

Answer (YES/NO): YES